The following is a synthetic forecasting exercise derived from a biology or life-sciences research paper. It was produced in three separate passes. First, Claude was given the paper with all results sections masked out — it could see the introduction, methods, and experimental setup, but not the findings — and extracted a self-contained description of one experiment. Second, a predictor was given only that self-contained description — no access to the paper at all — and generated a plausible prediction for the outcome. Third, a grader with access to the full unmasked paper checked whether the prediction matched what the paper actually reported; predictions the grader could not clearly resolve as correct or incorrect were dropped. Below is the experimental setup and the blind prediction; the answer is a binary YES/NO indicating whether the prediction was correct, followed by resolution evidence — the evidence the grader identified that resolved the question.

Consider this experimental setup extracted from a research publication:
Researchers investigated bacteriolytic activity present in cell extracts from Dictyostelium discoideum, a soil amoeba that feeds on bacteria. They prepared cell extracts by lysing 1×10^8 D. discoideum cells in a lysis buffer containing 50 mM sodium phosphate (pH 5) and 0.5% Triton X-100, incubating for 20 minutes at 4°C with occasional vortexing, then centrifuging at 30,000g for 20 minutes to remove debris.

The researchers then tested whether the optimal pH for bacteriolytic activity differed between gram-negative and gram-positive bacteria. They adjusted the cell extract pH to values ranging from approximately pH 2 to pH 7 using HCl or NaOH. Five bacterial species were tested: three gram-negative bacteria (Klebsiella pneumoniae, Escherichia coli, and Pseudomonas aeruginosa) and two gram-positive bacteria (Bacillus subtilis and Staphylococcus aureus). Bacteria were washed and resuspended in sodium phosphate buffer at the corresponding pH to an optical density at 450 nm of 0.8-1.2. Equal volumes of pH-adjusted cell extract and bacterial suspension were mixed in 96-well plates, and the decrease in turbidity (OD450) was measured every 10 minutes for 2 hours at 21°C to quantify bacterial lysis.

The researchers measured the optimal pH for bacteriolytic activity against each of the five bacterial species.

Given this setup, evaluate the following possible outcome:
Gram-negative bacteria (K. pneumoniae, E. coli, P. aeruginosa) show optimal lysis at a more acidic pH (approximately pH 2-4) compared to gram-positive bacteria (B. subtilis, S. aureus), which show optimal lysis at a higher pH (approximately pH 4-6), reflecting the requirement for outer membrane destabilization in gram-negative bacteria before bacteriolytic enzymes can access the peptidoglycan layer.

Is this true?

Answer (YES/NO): NO